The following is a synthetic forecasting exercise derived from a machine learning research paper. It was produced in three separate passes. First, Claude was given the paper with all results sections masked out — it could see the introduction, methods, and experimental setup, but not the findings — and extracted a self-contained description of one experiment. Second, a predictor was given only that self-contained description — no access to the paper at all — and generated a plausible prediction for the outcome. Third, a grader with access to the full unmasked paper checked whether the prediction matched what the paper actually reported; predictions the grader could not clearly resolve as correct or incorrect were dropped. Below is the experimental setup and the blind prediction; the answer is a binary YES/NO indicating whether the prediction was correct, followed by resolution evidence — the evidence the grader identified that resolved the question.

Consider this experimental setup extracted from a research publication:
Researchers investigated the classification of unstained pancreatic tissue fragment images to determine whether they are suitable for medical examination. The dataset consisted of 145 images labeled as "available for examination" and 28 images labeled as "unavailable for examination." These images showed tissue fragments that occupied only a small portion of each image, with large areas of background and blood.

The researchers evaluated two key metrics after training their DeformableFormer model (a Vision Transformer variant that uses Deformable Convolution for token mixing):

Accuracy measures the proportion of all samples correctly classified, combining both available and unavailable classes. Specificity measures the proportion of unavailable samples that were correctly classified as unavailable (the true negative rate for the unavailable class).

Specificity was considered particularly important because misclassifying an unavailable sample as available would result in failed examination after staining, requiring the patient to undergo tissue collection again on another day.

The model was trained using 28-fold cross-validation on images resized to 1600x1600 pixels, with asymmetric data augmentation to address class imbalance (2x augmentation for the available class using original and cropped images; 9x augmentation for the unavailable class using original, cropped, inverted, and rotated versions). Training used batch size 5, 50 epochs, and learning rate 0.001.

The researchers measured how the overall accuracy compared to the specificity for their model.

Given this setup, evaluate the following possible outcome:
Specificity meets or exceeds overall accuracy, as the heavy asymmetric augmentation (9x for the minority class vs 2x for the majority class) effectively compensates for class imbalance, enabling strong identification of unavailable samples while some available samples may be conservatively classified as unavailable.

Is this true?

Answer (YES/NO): NO